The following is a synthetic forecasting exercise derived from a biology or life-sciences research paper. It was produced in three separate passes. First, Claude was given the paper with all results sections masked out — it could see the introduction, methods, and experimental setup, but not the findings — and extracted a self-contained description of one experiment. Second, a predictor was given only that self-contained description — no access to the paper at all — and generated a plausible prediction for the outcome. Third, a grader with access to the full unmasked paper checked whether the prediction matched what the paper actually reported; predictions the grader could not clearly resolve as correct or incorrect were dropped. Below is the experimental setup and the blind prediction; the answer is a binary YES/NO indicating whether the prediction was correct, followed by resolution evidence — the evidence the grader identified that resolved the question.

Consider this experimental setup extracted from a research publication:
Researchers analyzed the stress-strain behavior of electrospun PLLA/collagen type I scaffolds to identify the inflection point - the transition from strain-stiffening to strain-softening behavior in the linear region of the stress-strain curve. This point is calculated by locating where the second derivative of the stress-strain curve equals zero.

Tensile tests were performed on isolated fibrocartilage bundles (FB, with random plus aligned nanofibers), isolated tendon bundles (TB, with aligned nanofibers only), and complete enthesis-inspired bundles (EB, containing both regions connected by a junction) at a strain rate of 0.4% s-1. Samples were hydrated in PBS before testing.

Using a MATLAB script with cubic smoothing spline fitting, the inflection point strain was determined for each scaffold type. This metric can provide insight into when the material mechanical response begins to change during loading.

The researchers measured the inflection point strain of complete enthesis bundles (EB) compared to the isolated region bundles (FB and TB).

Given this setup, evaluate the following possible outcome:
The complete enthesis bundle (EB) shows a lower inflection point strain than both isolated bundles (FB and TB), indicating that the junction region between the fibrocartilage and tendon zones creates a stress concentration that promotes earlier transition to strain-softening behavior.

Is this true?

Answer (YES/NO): YES